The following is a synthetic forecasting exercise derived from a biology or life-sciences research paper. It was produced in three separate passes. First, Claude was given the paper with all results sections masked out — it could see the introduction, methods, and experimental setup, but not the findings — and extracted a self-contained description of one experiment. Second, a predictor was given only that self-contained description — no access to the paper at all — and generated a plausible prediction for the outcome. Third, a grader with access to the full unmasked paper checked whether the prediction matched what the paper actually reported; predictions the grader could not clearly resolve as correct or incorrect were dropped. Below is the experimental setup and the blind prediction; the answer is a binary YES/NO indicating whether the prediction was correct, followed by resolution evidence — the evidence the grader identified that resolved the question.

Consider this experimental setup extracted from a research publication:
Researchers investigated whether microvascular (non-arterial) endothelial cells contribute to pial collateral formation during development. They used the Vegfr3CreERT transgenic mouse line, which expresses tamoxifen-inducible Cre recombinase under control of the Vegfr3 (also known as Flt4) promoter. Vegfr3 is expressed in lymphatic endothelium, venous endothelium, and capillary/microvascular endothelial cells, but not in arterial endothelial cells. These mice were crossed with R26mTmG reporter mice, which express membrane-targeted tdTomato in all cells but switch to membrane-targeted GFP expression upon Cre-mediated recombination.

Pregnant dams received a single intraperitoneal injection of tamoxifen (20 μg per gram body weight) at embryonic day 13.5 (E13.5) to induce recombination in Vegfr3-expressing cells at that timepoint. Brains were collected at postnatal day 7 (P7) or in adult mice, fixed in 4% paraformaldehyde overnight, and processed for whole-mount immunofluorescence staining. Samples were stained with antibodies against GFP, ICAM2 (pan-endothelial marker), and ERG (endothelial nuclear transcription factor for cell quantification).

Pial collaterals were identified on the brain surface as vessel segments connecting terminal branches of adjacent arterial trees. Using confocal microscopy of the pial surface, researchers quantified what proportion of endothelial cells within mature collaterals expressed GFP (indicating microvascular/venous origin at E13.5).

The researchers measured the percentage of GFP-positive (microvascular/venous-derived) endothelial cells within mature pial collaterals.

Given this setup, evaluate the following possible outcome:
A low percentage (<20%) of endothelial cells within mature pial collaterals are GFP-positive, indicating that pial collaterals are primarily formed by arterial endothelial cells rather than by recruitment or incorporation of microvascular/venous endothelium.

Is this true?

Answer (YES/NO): NO